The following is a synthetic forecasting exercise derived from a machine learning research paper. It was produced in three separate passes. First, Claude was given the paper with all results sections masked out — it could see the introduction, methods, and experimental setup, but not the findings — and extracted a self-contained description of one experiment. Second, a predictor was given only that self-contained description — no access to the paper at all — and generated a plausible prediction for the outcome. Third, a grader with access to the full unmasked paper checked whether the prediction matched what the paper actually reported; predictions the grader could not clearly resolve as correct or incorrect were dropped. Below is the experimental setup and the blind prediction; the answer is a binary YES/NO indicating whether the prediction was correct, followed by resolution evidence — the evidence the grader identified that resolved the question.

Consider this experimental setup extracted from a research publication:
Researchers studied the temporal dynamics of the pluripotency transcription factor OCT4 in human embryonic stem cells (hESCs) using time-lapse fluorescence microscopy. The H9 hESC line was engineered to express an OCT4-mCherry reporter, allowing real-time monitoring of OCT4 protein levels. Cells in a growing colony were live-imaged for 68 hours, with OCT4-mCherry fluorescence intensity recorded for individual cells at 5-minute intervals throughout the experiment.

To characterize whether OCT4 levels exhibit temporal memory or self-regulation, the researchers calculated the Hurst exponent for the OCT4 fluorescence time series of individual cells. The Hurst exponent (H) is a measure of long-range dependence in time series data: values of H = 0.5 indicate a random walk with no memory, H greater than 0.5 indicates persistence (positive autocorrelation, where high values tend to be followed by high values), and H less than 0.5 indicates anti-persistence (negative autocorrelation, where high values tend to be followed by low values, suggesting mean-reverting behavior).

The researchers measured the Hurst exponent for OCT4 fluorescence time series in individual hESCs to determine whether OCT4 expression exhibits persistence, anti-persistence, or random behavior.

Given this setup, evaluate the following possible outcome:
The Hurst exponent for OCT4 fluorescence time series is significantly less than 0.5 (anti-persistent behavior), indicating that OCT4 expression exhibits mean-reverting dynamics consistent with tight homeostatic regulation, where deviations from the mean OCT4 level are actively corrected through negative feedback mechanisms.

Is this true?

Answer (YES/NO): YES